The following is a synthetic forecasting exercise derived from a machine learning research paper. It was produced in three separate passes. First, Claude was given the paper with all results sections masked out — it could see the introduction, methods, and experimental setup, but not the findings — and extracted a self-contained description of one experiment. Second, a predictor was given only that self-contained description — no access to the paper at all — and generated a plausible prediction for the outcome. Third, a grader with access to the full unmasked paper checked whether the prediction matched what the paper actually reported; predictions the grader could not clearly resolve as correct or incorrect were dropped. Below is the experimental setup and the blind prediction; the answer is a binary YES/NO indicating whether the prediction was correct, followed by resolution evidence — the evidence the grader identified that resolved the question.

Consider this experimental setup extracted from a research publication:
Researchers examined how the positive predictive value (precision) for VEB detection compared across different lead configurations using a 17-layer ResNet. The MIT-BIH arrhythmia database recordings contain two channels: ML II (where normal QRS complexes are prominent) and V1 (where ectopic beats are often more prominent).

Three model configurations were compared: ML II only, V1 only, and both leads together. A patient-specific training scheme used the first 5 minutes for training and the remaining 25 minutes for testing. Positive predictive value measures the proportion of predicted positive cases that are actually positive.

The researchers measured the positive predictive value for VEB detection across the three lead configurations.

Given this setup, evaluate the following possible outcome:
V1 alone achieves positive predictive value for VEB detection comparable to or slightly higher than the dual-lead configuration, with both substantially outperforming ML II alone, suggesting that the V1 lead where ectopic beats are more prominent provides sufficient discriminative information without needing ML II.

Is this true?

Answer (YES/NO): NO